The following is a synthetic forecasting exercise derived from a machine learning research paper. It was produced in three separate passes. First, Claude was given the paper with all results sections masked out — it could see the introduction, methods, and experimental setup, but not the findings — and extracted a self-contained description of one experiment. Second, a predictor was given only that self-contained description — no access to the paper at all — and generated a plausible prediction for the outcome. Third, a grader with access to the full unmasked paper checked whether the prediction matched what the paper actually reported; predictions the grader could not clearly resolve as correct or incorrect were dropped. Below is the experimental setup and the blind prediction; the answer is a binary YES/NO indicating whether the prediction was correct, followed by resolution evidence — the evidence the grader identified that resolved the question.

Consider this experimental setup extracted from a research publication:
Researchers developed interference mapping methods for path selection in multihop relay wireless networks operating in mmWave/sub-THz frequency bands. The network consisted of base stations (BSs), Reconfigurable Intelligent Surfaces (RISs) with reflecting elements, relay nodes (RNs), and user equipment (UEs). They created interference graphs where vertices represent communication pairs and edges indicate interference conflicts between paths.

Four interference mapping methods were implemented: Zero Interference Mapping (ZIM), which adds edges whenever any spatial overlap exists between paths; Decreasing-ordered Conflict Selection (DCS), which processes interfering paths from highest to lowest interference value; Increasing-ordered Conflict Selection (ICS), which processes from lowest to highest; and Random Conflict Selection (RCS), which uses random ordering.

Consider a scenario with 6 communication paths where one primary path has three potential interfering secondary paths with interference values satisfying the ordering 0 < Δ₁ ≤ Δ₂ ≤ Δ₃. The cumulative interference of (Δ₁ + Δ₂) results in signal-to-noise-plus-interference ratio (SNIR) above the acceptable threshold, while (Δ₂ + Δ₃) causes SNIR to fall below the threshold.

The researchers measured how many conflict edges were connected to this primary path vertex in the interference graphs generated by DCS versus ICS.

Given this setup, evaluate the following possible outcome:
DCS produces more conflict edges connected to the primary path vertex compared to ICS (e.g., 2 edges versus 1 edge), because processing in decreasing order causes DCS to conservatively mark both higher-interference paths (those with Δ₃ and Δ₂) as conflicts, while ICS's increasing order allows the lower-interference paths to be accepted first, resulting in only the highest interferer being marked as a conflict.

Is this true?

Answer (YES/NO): YES